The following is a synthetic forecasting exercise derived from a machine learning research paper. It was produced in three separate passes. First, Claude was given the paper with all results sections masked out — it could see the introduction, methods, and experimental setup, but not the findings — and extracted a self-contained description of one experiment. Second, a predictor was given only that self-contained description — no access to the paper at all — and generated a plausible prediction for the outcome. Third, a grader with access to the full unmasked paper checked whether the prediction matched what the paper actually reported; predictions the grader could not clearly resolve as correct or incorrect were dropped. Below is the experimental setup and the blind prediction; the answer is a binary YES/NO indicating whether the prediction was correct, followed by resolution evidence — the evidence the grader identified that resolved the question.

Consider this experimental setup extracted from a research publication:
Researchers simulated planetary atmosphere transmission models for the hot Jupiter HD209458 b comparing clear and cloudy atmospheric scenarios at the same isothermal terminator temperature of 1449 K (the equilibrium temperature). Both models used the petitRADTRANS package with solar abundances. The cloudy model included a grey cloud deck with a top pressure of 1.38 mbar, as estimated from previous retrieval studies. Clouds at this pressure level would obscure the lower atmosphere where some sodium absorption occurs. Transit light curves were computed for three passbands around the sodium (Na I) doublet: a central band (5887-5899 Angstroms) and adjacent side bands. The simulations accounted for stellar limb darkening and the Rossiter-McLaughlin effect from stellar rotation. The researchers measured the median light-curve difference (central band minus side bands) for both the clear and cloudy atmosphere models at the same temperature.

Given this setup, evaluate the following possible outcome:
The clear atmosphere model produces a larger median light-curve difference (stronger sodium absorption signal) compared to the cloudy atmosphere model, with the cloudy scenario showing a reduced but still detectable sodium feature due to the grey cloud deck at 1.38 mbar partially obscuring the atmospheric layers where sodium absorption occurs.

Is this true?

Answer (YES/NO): YES